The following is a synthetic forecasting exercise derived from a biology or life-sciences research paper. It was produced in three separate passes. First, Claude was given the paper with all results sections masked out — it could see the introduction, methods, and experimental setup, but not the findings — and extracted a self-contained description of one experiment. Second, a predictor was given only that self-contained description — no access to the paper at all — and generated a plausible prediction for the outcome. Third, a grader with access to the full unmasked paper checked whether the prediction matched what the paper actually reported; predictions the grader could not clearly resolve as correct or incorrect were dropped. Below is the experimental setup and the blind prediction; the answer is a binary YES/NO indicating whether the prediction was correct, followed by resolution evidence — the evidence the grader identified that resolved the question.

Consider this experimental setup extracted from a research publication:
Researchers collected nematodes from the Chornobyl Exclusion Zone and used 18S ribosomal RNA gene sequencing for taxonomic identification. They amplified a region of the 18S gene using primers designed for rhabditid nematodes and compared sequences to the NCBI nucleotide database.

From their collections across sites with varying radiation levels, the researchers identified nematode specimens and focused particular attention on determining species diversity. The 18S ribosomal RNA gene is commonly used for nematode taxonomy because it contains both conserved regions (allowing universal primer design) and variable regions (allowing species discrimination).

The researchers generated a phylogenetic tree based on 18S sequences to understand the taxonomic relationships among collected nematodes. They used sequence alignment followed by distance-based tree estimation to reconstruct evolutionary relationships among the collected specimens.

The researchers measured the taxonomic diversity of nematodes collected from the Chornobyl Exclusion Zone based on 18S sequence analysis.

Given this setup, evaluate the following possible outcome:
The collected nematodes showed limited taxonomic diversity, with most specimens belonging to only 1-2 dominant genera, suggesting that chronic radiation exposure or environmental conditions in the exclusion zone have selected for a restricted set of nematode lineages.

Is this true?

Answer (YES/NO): NO